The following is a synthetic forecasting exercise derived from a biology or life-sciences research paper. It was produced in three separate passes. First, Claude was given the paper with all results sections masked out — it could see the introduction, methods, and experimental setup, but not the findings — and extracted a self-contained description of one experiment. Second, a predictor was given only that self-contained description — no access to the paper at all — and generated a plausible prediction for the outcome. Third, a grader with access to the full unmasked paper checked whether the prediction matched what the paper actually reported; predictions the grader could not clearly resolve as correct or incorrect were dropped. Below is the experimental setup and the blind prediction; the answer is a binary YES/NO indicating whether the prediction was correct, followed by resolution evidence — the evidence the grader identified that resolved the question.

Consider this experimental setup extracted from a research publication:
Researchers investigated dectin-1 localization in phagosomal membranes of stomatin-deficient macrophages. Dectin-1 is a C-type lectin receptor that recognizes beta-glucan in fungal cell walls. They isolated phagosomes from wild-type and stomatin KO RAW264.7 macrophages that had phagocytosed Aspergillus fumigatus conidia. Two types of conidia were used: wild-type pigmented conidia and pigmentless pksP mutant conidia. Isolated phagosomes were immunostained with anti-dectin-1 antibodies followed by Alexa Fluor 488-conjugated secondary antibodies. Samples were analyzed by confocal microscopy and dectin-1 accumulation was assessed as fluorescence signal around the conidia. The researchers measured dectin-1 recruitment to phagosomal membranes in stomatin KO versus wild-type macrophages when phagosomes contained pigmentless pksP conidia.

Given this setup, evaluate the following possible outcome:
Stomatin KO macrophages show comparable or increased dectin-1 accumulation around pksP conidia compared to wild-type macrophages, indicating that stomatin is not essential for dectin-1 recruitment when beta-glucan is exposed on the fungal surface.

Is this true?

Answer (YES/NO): NO